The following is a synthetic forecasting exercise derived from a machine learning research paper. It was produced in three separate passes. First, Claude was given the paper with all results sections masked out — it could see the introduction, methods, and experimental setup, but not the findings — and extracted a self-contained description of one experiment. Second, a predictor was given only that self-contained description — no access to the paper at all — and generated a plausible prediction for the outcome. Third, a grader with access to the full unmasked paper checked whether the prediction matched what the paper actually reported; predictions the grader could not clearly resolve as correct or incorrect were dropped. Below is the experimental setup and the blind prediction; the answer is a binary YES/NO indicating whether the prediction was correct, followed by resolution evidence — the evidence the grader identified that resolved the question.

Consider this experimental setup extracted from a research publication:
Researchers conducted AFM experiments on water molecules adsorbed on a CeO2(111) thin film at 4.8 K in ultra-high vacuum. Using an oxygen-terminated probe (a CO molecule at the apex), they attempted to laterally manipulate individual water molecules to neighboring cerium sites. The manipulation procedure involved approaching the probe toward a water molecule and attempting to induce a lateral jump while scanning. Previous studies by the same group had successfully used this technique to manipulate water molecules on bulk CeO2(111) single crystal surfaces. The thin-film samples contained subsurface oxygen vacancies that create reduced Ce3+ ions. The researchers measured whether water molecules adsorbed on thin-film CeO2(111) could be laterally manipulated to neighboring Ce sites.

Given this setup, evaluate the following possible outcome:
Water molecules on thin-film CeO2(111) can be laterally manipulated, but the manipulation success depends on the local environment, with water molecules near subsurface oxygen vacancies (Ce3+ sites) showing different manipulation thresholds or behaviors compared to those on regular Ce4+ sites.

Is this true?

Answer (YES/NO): NO